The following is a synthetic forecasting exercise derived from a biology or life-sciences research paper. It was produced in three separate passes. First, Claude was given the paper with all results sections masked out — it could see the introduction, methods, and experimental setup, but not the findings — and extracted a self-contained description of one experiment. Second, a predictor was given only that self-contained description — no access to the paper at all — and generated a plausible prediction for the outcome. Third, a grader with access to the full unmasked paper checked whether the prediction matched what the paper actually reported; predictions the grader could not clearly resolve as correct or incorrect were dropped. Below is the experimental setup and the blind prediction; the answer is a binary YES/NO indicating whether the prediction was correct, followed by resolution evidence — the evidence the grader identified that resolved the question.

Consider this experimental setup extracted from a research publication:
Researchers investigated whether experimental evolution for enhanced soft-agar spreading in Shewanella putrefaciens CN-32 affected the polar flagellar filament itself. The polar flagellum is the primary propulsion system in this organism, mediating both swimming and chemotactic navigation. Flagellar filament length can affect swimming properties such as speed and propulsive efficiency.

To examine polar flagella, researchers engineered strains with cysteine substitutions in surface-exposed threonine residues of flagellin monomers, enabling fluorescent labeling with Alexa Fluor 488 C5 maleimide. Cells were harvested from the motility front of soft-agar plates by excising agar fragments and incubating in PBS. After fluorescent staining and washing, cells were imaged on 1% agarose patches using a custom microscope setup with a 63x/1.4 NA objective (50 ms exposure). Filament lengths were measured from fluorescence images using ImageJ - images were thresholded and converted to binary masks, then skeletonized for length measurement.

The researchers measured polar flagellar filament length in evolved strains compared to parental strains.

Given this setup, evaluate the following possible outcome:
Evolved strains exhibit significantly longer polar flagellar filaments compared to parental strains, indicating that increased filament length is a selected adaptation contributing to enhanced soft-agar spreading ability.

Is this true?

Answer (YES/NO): NO